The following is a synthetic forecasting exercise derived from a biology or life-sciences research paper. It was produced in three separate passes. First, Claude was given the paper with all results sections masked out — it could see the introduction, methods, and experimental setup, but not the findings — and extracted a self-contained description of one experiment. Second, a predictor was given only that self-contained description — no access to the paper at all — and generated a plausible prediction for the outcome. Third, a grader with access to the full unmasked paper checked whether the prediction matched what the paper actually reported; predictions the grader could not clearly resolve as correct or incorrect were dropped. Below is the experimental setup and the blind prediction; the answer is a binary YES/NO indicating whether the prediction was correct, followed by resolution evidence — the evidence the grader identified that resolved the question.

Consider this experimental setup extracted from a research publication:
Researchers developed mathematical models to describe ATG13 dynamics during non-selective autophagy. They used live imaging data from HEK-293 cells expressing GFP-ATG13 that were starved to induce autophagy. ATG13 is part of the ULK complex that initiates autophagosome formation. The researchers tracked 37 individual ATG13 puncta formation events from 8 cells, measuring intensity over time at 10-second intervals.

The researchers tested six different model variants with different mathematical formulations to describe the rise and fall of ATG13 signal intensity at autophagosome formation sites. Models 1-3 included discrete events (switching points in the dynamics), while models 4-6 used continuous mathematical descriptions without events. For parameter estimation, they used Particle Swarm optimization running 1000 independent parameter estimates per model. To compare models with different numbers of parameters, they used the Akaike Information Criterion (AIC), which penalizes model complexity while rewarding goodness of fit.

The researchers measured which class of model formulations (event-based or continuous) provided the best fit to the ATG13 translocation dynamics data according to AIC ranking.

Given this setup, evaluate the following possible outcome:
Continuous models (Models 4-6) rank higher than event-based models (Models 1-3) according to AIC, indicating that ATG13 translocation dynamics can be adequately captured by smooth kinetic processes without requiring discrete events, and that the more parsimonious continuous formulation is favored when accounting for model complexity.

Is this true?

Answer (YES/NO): NO